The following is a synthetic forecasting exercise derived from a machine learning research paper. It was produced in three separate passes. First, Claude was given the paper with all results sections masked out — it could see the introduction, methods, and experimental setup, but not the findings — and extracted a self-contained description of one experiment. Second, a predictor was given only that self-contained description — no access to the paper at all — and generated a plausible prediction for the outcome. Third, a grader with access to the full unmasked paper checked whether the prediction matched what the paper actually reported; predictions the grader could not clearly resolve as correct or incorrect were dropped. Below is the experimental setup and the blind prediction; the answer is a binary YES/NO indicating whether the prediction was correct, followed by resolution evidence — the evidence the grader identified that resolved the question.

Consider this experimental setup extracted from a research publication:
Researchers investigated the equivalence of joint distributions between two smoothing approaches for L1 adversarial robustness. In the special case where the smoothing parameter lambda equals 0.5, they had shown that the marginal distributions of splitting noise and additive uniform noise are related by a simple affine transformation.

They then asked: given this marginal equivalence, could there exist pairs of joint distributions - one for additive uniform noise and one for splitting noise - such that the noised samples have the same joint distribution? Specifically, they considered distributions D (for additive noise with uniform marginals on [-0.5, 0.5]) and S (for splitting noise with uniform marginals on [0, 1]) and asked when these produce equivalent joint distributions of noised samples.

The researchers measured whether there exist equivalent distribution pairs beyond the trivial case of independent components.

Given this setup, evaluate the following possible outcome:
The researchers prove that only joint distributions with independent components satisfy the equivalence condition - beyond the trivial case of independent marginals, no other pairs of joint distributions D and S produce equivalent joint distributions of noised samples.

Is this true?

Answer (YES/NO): YES